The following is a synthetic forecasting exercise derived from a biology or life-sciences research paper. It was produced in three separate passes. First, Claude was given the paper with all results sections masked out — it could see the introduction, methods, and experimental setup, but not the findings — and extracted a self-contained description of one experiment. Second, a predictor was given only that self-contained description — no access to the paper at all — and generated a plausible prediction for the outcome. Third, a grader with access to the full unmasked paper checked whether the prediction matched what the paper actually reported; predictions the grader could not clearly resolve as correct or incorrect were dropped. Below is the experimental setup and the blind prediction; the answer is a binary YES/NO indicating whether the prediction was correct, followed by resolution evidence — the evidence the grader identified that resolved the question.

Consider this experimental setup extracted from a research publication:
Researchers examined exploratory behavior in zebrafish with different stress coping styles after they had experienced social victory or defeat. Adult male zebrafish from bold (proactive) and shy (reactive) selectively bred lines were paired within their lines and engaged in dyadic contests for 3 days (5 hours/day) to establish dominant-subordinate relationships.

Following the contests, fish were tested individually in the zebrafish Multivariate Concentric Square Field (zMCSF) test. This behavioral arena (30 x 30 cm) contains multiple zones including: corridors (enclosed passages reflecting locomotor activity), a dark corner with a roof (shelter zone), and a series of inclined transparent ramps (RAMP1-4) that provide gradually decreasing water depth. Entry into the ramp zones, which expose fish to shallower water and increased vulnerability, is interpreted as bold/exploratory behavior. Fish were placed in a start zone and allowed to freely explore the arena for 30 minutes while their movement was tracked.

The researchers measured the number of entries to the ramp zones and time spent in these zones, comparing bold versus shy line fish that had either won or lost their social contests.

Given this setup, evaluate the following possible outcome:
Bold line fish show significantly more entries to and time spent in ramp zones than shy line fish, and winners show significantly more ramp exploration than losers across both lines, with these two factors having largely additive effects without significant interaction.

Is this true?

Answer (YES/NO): NO